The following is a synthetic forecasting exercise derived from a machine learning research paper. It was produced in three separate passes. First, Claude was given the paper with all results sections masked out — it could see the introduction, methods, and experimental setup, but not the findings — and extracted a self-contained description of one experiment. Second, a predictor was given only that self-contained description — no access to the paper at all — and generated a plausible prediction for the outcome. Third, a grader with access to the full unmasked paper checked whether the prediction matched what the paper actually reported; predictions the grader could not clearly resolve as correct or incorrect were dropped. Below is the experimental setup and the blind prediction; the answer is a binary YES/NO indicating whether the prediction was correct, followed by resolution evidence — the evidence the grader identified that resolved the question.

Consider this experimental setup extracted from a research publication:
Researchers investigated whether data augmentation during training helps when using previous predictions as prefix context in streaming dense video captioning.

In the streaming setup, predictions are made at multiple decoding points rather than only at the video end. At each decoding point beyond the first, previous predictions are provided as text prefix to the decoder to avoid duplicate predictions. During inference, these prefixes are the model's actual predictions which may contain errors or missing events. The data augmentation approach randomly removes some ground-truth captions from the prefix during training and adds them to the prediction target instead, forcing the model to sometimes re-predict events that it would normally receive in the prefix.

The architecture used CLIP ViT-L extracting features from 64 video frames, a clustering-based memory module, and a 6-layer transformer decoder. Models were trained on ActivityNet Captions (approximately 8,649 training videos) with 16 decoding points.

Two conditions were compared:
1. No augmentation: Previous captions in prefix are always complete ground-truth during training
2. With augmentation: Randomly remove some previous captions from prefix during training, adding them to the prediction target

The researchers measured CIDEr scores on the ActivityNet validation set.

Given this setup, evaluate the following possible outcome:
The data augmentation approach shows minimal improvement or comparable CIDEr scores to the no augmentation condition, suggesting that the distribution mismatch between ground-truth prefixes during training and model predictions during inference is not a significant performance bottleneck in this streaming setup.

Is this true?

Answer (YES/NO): NO